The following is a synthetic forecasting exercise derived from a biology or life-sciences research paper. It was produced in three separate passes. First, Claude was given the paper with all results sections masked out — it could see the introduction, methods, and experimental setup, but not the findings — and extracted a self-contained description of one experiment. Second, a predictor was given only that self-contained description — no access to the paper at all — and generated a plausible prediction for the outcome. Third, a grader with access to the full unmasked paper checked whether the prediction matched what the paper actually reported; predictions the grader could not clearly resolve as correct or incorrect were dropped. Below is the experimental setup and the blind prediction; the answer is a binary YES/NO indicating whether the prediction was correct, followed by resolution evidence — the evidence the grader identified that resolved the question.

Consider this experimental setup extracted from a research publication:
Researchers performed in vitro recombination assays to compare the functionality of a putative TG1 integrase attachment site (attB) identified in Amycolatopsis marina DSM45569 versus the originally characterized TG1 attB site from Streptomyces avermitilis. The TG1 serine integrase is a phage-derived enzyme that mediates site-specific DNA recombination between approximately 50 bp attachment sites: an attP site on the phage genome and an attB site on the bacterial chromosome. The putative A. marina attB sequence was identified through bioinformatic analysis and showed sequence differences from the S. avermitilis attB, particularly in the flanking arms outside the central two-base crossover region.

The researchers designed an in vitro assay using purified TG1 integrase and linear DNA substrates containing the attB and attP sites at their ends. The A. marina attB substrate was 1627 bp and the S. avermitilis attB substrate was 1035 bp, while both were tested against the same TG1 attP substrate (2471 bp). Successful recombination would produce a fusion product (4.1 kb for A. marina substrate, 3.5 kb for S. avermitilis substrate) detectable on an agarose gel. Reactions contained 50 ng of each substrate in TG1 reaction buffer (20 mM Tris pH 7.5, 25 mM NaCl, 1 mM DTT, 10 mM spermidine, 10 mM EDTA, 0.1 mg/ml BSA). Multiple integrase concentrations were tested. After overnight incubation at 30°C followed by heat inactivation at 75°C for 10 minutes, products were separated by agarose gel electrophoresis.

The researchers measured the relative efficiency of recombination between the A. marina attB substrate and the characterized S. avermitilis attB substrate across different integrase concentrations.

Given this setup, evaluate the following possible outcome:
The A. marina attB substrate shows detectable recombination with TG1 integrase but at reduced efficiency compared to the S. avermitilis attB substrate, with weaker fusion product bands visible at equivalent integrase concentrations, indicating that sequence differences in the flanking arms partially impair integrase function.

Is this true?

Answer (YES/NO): YES